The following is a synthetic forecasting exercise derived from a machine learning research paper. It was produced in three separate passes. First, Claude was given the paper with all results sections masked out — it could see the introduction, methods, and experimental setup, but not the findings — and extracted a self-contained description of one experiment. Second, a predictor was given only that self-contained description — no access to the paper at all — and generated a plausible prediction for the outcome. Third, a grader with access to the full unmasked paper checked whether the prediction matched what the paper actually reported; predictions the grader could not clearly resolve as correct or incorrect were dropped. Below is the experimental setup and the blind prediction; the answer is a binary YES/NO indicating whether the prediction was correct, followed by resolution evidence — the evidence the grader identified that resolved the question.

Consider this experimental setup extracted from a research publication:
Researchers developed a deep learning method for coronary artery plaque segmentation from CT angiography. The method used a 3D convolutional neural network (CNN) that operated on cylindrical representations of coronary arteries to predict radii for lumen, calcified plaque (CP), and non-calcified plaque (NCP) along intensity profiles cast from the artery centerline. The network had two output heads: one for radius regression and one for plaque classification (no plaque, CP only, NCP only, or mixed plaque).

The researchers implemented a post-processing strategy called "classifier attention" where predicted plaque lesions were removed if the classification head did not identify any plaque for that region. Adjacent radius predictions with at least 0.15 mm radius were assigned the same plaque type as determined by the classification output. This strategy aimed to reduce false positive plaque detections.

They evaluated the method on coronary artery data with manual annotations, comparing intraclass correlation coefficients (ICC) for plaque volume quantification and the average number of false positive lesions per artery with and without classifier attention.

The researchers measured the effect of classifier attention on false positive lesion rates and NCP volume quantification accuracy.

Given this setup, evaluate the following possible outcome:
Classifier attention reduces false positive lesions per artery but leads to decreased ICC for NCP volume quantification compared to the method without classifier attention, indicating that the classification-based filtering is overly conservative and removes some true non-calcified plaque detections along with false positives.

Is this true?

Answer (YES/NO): NO